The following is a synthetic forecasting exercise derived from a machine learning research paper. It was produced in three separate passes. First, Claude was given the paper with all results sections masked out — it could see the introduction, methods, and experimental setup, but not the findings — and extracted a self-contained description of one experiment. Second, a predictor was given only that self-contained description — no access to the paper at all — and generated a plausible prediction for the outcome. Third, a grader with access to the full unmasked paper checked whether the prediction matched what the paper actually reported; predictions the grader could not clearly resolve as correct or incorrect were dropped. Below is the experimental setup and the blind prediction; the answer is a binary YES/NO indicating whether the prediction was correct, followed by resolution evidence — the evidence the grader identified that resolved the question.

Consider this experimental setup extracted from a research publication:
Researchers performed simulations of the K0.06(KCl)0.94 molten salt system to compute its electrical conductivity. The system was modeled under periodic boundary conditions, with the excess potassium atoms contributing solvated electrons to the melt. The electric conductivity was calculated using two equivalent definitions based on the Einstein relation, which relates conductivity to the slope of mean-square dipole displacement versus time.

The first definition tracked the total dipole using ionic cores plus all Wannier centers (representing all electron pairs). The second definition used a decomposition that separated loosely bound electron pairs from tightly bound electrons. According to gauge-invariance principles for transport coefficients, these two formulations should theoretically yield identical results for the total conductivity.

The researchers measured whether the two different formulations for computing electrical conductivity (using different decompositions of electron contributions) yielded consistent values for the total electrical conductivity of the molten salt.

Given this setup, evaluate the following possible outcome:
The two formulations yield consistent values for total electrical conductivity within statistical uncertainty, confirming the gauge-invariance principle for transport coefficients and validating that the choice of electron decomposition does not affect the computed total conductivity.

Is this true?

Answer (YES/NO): YES